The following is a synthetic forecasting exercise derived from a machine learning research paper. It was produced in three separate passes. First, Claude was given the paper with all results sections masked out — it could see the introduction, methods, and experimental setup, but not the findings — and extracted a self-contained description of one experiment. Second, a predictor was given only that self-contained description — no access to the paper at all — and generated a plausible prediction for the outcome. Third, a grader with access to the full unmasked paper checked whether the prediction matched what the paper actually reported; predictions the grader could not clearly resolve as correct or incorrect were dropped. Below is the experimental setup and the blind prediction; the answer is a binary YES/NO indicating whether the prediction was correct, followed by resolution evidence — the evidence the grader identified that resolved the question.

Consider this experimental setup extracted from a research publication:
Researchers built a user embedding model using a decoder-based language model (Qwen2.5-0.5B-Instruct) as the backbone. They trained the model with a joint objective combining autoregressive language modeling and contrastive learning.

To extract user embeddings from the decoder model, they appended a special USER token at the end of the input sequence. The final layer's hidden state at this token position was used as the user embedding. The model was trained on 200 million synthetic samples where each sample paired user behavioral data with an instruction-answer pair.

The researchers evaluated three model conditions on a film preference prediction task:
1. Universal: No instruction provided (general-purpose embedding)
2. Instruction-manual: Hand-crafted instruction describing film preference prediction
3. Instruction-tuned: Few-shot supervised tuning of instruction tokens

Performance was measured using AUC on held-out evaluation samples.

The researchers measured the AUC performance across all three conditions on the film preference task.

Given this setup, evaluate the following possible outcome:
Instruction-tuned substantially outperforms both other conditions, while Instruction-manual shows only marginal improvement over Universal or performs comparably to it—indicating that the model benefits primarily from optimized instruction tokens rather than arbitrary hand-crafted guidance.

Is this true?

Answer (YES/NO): YES